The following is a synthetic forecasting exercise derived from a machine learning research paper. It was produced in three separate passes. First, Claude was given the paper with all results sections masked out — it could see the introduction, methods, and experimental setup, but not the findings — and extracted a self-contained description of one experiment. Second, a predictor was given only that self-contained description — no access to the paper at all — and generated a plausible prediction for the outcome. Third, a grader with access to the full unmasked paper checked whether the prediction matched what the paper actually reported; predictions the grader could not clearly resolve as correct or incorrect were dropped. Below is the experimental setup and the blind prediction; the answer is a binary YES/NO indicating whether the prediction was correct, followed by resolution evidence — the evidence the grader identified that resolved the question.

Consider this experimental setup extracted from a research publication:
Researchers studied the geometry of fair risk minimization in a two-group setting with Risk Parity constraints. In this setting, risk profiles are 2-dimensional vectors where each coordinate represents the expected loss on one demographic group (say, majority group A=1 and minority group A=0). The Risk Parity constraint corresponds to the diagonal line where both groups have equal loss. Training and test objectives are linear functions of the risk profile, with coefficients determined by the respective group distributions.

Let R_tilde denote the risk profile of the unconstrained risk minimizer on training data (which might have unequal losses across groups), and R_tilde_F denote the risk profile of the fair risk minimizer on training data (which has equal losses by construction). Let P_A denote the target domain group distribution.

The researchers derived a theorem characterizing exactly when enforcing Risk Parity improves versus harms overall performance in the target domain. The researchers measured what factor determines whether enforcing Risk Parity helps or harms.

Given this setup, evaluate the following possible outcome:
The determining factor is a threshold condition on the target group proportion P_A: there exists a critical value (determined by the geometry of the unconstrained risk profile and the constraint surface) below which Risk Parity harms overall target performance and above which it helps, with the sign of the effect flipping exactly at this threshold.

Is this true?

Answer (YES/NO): NO